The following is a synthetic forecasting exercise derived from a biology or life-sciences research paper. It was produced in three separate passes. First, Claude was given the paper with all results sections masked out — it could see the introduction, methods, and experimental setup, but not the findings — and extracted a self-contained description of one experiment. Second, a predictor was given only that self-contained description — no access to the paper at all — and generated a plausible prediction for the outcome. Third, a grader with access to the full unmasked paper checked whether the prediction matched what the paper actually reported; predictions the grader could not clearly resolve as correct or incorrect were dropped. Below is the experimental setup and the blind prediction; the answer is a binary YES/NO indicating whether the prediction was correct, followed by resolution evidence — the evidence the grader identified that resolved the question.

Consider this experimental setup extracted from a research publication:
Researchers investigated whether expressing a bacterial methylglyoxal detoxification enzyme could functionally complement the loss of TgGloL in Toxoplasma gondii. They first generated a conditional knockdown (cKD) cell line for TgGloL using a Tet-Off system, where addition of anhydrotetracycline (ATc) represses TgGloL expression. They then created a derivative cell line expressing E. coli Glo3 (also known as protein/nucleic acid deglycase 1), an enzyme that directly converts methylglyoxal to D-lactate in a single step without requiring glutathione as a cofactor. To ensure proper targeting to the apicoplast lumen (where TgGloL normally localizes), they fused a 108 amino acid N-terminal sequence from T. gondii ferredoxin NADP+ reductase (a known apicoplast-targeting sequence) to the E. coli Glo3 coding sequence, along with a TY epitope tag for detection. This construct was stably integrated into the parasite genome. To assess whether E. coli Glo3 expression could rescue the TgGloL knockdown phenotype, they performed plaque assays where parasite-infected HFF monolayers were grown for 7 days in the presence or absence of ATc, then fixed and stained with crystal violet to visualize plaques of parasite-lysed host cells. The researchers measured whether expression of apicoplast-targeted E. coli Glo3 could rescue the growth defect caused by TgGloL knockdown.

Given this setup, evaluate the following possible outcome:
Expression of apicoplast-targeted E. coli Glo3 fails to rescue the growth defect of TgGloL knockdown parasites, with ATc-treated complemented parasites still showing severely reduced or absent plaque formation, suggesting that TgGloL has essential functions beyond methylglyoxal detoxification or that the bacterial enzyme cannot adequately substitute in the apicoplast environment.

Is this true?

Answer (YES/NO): YES